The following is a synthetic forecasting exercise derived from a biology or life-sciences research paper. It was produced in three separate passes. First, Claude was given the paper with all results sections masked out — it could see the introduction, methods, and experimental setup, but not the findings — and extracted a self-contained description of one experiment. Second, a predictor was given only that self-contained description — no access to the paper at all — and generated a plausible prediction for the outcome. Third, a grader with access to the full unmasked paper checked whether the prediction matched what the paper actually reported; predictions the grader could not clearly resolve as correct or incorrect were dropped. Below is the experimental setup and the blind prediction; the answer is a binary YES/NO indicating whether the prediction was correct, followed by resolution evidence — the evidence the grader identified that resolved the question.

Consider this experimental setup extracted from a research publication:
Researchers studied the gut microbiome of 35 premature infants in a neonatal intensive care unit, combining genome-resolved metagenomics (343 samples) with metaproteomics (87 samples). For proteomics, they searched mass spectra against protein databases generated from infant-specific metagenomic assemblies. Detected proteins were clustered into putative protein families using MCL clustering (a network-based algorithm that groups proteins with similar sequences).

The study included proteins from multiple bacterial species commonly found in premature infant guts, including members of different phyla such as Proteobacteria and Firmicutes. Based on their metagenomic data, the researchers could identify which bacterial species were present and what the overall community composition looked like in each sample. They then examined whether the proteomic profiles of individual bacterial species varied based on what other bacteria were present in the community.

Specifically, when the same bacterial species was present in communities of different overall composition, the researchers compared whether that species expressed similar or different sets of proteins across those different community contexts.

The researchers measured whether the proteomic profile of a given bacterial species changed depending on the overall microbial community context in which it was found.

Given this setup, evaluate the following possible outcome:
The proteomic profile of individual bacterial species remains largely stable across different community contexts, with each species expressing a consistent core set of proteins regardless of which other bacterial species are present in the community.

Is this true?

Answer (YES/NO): NO